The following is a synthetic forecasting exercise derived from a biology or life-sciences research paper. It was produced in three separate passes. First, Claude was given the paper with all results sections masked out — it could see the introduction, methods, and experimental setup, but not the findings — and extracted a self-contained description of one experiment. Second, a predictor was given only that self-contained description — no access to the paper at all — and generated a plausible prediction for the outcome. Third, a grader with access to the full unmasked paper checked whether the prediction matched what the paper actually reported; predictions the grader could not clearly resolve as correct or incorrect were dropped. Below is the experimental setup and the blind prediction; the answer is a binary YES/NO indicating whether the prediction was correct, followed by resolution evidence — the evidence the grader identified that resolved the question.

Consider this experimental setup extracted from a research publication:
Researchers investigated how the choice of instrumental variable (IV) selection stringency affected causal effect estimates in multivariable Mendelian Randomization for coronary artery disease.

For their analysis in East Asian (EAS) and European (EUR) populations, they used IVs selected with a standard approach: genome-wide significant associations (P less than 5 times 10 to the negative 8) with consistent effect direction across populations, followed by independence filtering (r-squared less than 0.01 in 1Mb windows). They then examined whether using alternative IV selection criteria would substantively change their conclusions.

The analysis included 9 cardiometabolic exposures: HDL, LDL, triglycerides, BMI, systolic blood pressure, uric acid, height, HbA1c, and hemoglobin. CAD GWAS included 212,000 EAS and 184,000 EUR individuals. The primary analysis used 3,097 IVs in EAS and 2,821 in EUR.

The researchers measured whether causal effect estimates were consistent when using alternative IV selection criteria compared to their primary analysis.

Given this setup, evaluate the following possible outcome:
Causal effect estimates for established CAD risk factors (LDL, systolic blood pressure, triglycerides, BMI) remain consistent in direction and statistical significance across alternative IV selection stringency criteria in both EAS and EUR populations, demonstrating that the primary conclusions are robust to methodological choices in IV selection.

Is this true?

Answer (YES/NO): YES